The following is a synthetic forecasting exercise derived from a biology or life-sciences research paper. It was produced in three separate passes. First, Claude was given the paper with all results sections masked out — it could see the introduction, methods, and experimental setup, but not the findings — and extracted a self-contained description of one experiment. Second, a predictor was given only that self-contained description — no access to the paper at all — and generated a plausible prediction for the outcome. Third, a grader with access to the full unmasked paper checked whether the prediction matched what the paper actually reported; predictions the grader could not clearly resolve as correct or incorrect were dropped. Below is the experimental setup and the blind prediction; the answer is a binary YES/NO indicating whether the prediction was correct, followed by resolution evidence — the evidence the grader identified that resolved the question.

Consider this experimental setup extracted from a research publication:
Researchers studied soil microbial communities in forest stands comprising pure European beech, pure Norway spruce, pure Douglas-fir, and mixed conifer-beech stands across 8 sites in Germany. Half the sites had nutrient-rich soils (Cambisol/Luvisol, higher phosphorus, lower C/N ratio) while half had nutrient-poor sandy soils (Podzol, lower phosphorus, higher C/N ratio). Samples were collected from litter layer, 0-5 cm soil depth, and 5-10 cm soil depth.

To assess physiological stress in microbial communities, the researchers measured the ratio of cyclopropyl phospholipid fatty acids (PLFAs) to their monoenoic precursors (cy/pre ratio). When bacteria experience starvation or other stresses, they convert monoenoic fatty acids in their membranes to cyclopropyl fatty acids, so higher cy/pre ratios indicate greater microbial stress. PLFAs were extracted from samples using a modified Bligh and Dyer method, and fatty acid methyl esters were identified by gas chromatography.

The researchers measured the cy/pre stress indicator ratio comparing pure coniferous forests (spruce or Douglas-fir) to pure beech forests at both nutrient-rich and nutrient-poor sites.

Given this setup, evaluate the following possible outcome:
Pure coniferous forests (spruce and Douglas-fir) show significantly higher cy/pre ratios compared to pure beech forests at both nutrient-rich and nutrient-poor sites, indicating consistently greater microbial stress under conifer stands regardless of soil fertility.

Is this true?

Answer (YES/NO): NO